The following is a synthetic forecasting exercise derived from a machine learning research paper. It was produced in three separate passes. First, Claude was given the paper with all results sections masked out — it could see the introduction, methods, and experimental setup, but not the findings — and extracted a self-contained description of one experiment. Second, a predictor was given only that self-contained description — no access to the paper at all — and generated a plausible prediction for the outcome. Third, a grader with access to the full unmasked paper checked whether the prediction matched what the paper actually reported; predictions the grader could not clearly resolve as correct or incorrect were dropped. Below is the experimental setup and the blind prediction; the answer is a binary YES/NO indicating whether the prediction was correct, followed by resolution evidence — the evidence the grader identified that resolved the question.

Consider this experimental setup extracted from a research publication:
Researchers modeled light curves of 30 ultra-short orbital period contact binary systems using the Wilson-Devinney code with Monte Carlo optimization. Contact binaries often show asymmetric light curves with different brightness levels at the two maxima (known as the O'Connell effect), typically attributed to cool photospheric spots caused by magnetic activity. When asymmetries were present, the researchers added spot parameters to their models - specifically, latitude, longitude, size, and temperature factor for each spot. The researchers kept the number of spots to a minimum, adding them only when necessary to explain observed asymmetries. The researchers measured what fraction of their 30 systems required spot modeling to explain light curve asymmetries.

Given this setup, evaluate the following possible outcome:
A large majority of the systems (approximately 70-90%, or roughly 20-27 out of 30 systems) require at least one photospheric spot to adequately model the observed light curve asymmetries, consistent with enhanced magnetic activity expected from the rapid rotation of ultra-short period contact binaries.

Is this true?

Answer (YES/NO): NO